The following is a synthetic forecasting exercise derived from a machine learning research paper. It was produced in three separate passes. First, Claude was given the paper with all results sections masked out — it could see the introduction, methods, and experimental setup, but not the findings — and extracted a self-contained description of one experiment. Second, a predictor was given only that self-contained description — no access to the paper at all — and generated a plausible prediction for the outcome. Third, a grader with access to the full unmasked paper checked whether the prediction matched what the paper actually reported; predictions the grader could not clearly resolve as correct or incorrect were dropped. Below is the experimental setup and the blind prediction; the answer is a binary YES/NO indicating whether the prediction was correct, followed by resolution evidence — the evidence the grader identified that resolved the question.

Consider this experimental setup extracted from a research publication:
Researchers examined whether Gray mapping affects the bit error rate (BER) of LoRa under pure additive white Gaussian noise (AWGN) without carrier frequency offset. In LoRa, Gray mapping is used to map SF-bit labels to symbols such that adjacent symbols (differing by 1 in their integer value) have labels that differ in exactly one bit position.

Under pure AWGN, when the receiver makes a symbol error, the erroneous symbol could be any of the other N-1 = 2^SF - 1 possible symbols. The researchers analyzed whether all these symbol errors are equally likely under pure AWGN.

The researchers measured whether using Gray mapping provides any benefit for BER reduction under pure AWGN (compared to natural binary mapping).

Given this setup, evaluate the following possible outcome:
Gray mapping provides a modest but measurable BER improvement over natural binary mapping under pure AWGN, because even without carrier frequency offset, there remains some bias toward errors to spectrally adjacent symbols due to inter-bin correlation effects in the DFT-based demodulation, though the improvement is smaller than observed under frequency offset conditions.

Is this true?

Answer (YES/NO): NO